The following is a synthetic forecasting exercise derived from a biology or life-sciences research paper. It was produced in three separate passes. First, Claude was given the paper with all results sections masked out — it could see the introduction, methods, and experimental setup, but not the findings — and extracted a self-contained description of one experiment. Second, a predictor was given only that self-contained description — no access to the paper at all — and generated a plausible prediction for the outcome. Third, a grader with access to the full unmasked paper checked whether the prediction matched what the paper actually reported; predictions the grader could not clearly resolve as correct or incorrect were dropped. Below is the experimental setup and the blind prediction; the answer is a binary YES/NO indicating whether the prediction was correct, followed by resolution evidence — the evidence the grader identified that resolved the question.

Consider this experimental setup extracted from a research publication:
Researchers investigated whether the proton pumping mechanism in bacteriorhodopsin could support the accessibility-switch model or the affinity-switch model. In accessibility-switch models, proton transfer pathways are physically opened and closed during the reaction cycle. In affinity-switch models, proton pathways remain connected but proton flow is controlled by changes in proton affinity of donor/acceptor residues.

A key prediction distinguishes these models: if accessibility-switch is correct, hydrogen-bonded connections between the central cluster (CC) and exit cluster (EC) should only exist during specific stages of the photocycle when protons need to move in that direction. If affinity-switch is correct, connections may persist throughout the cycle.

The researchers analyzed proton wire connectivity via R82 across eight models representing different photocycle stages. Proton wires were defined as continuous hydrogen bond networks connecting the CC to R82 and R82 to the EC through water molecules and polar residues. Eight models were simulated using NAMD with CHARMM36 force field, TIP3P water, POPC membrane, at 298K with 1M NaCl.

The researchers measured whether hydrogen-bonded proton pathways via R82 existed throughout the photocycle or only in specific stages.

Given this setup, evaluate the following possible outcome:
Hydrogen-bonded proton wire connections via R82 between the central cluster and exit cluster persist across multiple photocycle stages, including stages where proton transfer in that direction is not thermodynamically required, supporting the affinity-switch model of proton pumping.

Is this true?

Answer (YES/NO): YES